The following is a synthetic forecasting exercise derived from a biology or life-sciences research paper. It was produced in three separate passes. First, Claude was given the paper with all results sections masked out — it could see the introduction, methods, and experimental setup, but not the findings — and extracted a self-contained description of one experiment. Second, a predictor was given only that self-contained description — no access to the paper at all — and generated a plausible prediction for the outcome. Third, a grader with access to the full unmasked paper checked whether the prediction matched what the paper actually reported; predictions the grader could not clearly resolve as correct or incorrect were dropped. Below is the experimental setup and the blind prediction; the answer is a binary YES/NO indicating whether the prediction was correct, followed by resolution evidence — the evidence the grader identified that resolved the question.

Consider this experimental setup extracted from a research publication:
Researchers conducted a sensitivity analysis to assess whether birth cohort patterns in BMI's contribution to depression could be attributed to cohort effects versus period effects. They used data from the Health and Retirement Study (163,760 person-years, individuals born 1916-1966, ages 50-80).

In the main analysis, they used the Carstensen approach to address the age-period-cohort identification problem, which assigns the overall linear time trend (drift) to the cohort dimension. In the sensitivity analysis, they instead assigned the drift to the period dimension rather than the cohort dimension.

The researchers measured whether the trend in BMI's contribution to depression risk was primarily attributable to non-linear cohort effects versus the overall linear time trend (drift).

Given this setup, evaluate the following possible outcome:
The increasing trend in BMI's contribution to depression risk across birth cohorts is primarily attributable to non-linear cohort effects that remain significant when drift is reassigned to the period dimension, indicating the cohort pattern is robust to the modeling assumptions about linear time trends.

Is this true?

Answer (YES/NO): NO